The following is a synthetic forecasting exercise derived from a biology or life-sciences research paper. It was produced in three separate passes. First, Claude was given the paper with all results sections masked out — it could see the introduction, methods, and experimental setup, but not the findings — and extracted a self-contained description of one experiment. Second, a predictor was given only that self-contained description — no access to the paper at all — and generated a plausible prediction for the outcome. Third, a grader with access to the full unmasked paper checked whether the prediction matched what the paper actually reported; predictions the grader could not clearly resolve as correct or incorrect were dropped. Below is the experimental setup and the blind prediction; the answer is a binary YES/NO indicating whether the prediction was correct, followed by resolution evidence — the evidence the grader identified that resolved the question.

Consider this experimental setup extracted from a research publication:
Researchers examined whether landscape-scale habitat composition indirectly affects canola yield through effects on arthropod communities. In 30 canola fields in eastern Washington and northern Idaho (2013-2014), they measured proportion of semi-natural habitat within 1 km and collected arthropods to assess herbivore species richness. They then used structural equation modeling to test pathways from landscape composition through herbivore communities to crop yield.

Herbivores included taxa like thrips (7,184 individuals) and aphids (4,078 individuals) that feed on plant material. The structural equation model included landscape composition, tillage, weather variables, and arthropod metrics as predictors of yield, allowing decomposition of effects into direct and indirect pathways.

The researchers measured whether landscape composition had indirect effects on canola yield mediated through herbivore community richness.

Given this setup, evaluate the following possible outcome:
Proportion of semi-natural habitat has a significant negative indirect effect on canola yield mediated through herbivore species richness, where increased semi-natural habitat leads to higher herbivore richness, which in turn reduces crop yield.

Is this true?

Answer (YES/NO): NO